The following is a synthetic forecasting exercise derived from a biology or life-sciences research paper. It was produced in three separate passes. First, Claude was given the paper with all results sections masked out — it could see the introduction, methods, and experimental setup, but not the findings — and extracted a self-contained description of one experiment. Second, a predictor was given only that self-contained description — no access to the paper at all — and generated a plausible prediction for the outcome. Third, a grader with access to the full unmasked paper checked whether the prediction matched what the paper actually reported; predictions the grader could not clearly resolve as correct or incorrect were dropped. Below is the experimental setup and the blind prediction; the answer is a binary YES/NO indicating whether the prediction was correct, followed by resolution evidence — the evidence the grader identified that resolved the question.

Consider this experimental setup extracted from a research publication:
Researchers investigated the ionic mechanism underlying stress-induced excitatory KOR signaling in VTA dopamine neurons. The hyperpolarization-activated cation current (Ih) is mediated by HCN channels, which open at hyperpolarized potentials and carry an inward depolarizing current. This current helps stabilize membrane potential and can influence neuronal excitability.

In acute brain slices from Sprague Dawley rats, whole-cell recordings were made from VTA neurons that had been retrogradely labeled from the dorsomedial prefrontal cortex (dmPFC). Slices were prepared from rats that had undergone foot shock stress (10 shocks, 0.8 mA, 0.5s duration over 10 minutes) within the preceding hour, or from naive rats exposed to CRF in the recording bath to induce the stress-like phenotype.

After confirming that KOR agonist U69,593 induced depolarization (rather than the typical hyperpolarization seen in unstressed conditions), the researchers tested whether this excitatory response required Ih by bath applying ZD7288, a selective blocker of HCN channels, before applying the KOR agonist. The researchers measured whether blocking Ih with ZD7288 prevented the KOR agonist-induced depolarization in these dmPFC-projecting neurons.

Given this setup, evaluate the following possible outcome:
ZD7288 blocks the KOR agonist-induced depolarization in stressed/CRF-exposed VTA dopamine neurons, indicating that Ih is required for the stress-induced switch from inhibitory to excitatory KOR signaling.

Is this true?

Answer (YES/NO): YES